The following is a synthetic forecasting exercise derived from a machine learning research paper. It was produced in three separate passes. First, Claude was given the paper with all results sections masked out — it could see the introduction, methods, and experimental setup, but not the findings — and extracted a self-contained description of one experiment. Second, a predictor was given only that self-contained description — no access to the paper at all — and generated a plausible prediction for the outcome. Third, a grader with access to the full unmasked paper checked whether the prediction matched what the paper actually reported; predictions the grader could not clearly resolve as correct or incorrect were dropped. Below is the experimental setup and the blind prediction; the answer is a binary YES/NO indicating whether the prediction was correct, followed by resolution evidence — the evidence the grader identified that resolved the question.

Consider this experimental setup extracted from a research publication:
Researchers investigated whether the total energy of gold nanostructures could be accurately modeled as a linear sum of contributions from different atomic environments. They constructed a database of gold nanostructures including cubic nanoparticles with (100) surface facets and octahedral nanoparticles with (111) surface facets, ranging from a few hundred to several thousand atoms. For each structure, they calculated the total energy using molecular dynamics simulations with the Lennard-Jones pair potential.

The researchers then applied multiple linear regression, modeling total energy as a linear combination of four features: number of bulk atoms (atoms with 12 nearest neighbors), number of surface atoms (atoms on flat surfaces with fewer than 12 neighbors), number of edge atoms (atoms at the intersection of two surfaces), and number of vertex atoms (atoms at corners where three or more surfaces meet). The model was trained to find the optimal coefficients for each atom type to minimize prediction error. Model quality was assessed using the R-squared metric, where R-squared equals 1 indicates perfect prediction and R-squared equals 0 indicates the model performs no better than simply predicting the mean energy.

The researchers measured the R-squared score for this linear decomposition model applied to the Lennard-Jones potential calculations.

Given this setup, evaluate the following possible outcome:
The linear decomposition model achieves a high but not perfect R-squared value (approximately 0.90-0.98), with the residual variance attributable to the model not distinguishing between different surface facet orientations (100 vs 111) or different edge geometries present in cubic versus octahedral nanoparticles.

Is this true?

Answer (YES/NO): NO